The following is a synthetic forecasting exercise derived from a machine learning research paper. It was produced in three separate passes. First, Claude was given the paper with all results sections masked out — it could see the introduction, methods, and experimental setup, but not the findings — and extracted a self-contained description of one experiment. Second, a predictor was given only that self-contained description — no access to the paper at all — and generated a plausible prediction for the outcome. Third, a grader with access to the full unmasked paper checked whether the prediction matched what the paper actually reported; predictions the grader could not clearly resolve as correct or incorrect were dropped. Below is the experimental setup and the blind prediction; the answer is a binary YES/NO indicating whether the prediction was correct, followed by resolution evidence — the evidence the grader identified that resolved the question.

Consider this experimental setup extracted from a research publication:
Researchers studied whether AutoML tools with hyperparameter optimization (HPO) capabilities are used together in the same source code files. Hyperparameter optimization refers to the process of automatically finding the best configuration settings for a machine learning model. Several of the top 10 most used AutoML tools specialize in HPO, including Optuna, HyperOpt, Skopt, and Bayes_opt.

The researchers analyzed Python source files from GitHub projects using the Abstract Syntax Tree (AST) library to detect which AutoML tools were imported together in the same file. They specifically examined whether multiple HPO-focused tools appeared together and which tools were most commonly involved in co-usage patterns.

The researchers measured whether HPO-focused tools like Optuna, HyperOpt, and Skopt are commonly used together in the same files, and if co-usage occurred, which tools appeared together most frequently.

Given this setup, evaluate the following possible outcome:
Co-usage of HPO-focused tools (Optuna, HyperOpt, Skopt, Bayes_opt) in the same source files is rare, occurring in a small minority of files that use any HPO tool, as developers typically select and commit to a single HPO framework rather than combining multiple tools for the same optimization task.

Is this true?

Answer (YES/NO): YES